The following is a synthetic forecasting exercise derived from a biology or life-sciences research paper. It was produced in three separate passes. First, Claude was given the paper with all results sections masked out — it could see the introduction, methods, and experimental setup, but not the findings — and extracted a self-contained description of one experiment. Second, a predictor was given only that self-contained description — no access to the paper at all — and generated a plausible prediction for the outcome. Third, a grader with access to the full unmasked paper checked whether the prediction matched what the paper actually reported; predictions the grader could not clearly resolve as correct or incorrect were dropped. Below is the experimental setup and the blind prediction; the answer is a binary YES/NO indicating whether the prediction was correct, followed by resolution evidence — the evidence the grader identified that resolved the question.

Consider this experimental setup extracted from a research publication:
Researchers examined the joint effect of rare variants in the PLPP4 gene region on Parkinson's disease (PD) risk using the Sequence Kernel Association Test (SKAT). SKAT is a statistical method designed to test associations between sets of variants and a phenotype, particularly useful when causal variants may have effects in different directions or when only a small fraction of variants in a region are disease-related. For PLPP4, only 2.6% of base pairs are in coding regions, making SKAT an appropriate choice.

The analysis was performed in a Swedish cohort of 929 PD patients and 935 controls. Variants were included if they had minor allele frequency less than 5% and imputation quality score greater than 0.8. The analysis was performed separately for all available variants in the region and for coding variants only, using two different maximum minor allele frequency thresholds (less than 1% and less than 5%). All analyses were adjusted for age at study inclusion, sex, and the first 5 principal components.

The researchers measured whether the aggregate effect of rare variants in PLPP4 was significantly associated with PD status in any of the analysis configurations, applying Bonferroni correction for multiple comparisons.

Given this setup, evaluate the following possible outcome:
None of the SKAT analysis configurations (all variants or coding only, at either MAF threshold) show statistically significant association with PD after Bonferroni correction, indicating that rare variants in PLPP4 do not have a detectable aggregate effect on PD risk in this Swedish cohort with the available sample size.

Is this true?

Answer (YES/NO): NO